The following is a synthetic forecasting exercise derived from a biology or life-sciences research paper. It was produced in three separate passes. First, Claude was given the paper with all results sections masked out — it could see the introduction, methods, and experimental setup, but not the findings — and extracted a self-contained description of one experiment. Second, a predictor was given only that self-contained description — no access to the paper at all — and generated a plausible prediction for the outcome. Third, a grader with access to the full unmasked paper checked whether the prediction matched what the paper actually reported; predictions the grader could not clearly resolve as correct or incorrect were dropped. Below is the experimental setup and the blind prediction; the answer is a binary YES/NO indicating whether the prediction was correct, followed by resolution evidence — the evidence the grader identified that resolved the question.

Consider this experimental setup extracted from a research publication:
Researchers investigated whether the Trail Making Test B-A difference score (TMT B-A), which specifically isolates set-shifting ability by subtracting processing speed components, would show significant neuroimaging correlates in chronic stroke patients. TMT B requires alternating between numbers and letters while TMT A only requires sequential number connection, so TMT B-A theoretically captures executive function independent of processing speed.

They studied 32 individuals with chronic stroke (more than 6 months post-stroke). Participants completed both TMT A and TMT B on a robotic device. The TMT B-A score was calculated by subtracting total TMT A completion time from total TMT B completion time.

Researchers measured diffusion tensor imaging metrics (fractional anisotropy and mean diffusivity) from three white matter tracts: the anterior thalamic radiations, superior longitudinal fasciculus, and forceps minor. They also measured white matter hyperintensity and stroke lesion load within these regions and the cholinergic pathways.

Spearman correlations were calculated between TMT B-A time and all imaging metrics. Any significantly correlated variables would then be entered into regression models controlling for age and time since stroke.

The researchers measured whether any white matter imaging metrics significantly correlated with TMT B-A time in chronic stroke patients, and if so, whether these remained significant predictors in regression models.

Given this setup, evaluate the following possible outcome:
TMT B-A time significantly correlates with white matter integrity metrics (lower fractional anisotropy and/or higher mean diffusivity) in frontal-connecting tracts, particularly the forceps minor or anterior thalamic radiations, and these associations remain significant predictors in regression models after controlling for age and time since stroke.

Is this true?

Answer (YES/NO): NO